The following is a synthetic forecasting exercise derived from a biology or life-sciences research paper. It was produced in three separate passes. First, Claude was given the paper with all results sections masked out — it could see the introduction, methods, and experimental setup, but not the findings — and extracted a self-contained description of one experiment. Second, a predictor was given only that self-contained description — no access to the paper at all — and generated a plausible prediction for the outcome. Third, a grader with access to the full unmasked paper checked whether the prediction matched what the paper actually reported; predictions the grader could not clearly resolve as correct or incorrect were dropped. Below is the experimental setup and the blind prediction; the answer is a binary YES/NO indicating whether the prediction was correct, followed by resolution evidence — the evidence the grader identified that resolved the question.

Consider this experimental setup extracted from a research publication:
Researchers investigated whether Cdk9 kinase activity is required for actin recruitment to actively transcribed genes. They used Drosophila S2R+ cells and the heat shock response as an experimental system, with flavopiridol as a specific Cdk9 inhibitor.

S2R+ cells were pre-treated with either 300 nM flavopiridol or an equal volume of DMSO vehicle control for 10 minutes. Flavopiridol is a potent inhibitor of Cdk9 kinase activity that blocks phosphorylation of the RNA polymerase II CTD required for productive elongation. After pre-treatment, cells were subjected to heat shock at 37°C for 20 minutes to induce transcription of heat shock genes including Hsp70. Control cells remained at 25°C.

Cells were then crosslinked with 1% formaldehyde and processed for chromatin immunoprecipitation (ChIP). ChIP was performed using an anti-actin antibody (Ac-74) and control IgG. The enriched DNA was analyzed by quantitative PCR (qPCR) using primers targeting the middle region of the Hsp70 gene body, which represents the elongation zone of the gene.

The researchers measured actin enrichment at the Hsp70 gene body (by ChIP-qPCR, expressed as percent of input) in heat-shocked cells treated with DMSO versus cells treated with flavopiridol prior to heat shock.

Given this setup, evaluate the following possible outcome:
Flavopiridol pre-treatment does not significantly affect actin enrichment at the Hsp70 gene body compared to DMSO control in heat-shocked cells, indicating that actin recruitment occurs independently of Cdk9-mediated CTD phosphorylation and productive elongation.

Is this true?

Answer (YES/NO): YES